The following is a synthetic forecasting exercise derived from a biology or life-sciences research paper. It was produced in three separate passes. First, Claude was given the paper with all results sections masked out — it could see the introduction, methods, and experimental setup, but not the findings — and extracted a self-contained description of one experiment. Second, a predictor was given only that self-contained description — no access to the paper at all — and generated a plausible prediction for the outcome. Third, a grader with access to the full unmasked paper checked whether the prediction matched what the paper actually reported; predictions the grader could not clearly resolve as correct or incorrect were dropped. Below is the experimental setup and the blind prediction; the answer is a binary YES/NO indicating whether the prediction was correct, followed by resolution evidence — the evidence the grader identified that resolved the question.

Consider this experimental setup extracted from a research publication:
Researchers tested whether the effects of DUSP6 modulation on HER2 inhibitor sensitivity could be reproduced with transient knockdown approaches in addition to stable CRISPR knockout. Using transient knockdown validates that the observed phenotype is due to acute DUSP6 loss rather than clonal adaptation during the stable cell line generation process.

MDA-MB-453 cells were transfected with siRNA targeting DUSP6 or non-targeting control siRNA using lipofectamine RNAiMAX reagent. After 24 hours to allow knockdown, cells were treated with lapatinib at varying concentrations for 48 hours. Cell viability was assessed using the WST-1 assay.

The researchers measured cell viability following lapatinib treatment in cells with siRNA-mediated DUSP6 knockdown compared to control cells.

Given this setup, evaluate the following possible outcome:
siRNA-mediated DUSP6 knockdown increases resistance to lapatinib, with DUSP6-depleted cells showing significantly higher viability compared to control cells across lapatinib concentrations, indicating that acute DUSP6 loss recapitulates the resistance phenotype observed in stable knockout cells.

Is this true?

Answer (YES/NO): NO